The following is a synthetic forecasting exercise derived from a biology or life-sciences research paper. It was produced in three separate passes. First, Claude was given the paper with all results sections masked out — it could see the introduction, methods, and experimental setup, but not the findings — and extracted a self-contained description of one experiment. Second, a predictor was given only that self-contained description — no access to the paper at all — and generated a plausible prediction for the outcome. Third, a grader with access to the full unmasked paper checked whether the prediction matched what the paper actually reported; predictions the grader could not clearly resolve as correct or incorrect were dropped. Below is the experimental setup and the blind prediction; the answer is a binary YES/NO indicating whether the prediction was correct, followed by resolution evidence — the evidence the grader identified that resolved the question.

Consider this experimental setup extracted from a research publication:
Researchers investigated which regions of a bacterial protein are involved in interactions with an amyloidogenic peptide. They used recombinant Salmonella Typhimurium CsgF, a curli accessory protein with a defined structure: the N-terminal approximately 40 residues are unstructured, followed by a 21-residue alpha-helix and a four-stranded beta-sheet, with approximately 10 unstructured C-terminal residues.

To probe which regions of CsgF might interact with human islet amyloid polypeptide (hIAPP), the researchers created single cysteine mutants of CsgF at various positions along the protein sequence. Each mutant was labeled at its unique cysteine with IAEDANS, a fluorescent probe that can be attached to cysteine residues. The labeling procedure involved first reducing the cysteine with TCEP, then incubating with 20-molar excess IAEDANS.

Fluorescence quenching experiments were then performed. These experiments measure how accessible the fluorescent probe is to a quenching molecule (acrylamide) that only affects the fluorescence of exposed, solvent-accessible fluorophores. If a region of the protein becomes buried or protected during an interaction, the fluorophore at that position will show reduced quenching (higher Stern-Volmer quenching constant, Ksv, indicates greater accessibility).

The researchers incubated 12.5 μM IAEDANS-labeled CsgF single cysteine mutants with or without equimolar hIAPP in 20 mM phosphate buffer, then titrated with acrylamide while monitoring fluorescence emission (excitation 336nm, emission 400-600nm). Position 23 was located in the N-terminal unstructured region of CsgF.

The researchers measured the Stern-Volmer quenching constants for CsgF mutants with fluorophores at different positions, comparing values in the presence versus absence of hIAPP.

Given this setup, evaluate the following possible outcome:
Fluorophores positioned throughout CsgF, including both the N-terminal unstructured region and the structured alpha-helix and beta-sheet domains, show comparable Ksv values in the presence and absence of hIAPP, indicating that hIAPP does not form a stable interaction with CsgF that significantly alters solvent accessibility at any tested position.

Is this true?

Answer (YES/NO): NO